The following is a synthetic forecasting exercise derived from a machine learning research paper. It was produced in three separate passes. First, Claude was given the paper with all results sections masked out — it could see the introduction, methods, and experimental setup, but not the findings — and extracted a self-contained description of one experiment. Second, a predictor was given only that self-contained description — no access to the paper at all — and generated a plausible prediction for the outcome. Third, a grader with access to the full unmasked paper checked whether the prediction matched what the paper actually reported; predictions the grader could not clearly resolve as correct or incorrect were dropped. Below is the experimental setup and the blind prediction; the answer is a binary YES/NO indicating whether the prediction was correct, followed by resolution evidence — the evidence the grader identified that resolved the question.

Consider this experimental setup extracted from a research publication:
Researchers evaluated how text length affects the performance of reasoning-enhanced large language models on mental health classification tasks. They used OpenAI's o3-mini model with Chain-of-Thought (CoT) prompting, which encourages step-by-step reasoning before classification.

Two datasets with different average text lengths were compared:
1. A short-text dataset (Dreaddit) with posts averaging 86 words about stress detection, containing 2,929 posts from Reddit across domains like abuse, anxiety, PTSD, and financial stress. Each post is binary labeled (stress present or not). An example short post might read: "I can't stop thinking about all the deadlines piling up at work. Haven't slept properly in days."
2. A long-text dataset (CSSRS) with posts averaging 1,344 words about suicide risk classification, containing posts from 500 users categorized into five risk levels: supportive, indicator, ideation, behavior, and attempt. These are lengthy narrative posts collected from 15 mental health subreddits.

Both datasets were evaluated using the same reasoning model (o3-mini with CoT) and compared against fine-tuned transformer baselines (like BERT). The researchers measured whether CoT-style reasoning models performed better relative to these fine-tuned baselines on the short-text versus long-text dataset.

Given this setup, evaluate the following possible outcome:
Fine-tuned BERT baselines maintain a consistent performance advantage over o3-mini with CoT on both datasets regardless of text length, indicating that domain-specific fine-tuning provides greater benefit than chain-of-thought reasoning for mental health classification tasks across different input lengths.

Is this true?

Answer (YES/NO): NO